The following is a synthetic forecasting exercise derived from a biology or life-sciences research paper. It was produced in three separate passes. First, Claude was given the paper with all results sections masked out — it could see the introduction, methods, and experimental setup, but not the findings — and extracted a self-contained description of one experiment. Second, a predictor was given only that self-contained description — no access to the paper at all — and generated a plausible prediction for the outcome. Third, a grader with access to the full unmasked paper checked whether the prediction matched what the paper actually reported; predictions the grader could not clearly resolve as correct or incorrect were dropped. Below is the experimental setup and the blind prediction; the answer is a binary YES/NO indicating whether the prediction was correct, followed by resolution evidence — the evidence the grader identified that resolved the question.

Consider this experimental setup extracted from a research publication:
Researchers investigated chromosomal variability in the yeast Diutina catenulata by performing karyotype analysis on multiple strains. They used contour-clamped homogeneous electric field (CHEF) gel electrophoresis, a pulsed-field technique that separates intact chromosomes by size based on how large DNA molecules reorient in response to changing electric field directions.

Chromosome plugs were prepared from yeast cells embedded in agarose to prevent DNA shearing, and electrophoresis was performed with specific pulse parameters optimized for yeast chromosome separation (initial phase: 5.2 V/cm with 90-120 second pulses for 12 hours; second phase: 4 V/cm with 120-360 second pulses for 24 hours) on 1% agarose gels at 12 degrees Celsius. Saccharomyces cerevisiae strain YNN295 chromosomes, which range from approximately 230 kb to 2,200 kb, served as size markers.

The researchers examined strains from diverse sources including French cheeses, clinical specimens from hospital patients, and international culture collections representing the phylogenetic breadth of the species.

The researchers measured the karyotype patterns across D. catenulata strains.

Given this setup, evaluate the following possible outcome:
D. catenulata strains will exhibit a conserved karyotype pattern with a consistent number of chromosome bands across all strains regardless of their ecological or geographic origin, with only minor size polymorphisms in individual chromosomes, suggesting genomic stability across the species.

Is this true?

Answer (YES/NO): NO